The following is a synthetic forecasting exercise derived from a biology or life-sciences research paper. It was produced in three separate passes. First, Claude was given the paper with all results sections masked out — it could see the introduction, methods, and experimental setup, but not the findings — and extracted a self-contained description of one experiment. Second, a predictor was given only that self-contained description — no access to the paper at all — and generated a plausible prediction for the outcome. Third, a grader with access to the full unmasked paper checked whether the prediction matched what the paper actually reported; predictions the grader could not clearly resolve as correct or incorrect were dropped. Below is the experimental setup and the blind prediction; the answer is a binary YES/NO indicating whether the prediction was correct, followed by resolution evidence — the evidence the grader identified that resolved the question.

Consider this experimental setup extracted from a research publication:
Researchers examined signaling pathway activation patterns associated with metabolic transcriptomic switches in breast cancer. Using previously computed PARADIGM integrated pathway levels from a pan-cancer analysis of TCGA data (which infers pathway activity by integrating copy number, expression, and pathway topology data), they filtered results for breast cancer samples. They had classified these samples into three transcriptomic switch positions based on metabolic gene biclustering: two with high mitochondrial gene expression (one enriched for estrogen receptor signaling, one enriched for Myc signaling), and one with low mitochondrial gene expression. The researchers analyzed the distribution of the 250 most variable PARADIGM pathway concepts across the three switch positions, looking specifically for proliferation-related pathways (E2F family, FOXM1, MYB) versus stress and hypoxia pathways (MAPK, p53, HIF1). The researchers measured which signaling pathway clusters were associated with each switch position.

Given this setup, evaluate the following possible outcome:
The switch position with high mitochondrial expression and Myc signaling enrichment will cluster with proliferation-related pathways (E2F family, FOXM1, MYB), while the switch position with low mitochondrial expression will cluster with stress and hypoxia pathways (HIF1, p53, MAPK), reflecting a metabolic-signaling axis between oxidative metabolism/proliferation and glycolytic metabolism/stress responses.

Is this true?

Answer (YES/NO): YES